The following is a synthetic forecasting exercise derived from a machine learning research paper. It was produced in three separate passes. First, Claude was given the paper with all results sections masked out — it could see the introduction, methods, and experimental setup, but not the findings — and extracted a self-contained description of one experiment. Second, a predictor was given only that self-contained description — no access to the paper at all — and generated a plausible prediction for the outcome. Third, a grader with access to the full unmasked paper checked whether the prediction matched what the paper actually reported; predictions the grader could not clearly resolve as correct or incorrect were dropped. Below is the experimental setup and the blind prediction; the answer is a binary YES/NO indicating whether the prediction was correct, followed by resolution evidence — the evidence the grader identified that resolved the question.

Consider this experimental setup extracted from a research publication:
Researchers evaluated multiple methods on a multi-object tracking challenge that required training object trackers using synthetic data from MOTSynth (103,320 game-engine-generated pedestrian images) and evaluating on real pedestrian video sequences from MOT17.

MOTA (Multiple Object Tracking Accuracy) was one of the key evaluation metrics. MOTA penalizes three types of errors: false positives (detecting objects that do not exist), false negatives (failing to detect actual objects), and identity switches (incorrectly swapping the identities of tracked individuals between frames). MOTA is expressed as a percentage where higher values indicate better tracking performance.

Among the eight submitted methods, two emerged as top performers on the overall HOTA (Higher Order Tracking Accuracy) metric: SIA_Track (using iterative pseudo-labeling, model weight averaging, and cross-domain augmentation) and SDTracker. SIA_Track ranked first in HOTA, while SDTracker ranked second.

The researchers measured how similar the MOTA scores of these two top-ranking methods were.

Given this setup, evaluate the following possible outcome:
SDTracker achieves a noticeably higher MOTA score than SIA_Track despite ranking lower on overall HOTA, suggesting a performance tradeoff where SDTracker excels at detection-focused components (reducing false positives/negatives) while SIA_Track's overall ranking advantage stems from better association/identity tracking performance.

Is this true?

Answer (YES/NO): NO